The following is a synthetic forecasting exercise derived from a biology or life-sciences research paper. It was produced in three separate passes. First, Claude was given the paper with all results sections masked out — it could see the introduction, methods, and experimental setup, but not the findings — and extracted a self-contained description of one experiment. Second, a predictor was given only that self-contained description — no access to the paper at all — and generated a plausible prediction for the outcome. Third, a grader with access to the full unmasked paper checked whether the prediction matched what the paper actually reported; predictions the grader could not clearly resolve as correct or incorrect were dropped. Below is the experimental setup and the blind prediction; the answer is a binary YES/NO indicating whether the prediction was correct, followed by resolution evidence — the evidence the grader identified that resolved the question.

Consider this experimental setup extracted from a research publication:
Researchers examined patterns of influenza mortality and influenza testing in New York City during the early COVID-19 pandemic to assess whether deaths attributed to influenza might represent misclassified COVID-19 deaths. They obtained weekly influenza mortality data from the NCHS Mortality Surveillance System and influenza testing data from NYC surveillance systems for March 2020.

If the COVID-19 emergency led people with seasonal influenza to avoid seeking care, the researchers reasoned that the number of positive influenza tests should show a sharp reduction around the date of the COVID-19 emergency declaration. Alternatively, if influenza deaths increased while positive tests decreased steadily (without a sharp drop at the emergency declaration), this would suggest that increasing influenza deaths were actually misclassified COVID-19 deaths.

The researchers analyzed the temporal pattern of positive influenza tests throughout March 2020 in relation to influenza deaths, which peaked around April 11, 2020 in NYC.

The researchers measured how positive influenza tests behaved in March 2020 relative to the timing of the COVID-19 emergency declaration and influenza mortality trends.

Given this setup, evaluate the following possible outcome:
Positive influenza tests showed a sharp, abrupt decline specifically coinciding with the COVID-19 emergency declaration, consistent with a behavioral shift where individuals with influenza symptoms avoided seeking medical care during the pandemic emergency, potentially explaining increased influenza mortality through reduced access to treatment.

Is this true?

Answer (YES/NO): NO